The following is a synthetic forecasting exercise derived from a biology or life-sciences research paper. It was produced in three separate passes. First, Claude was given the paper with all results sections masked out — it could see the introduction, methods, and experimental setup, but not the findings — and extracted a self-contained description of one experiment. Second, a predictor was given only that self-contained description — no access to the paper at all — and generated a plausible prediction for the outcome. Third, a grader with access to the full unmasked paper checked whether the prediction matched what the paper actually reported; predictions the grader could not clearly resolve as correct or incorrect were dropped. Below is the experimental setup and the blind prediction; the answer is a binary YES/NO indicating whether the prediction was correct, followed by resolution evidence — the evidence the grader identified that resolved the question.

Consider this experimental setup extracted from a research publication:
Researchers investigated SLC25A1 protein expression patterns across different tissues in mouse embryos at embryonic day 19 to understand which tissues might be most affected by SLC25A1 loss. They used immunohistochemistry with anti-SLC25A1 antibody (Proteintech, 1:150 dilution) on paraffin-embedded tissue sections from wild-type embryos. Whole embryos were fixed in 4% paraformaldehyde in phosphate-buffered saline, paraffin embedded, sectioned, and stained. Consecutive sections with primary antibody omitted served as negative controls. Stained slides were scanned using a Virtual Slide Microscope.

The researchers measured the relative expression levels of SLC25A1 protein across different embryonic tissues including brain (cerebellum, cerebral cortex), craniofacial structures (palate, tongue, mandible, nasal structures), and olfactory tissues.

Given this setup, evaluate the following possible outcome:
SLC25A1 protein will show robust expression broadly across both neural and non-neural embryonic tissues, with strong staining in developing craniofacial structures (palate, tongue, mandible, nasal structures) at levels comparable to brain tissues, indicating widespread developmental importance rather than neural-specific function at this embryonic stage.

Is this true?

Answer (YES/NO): YES